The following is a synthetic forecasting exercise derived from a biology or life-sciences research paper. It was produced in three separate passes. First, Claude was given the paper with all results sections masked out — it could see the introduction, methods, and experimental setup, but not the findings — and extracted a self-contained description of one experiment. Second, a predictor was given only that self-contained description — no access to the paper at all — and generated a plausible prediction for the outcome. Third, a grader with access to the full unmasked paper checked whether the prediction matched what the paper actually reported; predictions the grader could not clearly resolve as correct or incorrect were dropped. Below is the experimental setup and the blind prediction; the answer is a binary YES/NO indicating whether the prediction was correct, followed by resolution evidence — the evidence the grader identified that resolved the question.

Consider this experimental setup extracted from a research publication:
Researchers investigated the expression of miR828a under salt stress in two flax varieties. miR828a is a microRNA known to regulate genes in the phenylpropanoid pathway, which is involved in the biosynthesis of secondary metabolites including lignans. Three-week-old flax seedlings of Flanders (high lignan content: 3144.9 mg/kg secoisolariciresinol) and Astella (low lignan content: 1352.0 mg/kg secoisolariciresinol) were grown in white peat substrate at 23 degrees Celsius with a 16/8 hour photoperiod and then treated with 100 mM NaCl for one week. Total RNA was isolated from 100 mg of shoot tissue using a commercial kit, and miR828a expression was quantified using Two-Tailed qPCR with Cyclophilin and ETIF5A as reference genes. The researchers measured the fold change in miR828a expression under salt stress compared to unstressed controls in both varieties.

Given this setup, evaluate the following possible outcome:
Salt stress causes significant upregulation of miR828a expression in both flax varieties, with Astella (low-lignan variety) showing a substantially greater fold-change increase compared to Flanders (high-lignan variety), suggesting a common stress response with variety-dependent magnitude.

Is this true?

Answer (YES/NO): NO